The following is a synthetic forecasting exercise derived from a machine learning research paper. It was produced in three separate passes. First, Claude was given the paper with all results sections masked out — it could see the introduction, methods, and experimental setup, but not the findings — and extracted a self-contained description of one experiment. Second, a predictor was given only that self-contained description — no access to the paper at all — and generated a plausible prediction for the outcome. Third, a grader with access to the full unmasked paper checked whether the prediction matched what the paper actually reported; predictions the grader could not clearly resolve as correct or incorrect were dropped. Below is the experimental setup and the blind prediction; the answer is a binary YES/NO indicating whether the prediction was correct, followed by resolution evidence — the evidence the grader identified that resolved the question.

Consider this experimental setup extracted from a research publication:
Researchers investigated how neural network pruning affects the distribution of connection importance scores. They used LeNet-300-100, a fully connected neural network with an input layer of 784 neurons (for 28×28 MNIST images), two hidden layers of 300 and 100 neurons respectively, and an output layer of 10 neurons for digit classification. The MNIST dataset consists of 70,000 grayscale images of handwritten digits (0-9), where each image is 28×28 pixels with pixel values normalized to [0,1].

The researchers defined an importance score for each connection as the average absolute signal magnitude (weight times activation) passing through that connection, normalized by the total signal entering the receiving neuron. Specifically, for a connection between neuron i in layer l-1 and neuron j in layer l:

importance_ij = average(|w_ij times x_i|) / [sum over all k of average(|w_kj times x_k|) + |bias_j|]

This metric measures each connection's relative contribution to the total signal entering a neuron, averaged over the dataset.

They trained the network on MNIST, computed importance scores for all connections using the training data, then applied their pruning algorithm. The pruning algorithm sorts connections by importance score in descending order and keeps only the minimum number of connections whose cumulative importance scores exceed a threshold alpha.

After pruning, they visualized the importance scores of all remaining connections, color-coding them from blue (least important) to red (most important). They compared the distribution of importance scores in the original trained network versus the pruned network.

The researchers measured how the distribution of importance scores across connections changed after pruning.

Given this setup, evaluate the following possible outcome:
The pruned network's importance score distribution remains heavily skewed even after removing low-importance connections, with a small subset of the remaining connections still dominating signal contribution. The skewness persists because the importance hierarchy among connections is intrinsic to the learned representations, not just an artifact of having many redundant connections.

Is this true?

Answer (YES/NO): NO